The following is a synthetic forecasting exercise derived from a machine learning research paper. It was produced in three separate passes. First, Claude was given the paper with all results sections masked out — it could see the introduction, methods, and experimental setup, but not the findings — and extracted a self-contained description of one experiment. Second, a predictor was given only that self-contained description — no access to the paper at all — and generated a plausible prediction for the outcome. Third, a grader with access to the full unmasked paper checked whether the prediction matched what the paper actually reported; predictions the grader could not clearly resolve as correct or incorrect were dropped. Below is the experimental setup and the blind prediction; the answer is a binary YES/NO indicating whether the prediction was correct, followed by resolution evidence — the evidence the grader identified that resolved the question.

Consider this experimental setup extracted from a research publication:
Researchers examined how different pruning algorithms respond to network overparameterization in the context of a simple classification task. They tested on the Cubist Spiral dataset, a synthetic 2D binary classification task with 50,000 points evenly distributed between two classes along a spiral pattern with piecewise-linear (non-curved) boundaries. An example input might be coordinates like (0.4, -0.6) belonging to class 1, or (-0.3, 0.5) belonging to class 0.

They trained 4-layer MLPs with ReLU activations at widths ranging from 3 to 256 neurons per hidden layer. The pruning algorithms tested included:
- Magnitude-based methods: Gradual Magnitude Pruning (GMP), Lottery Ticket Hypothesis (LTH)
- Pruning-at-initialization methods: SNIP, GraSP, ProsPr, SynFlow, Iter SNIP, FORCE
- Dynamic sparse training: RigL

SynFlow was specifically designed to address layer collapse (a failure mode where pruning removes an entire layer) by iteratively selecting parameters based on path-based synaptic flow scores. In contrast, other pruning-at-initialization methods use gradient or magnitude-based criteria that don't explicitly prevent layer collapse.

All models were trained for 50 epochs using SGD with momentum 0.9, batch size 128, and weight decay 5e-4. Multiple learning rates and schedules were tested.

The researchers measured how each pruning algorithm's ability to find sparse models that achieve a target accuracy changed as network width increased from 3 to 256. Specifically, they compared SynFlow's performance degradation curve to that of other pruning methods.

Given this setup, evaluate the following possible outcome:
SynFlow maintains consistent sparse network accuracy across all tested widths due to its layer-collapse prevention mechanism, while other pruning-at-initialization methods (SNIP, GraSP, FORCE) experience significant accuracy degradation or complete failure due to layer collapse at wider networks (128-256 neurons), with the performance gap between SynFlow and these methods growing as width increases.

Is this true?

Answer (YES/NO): NO